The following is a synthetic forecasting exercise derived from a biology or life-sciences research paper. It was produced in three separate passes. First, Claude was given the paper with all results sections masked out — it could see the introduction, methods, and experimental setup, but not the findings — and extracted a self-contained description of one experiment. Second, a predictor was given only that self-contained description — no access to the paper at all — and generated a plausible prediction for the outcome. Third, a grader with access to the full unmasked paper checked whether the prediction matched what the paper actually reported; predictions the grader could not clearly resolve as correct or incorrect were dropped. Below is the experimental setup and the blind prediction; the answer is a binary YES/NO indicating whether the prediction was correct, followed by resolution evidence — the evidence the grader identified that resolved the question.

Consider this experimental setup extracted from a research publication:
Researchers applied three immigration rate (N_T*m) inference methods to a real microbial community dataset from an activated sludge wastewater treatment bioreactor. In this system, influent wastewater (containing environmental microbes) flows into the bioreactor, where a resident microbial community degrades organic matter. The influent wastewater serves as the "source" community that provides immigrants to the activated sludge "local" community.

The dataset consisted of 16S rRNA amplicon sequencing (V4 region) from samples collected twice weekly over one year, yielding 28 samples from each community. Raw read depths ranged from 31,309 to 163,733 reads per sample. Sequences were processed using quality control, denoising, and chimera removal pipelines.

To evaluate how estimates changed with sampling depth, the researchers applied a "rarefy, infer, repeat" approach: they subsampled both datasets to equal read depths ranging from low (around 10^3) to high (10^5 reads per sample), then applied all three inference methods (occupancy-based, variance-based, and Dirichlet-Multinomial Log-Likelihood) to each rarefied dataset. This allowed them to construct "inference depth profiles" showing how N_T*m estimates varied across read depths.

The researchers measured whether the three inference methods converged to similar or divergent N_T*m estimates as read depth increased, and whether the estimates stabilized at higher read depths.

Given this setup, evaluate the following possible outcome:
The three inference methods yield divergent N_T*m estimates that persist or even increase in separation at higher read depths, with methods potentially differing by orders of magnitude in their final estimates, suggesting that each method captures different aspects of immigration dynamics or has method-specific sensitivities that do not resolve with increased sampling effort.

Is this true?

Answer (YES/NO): NO